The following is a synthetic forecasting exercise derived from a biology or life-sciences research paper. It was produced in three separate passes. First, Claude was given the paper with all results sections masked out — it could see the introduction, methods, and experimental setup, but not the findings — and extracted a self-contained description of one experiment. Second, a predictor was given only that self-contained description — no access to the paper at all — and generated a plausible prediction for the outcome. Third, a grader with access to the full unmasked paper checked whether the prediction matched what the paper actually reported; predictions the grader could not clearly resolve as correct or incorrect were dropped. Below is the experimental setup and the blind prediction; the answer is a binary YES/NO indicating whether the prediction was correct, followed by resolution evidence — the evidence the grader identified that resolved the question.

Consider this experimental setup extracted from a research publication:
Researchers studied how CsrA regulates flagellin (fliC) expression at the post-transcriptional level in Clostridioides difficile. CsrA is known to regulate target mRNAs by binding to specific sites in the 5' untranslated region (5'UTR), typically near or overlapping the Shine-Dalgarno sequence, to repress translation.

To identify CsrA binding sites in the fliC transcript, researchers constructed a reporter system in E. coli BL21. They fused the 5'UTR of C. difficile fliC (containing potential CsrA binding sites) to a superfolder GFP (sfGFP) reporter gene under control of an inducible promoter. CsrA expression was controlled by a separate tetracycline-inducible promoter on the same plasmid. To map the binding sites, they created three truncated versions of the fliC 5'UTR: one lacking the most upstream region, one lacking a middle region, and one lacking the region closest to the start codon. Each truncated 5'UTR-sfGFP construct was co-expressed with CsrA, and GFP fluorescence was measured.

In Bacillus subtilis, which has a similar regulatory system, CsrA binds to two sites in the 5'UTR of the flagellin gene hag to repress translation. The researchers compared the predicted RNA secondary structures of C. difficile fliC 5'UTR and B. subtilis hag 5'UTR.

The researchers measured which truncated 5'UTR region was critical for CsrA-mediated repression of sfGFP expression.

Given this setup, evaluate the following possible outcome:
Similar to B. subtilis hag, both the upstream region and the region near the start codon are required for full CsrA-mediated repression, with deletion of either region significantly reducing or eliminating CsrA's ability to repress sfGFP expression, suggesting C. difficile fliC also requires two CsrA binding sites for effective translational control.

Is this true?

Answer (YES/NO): NO